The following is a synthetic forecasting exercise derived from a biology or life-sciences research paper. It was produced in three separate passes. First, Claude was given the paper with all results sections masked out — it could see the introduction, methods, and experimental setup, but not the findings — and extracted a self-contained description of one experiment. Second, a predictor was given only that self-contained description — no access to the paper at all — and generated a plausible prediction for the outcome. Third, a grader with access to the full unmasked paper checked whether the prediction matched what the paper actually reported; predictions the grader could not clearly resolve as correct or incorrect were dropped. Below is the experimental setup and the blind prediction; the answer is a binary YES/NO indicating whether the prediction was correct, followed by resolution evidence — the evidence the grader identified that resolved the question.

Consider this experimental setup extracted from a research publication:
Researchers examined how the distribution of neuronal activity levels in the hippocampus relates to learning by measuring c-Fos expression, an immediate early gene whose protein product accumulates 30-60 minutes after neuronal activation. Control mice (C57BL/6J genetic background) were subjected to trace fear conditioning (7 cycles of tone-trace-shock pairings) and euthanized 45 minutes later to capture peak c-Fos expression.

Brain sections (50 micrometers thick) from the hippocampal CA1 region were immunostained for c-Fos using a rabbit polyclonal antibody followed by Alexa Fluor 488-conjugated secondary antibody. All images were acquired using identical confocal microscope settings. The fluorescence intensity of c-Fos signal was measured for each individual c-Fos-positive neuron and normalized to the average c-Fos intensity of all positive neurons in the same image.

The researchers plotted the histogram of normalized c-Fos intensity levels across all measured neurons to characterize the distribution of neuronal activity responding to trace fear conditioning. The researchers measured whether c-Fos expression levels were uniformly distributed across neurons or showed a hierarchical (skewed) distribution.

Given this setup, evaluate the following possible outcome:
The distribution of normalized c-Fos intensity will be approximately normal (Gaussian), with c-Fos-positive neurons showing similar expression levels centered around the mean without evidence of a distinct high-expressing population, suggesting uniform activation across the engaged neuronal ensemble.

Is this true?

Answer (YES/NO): NO